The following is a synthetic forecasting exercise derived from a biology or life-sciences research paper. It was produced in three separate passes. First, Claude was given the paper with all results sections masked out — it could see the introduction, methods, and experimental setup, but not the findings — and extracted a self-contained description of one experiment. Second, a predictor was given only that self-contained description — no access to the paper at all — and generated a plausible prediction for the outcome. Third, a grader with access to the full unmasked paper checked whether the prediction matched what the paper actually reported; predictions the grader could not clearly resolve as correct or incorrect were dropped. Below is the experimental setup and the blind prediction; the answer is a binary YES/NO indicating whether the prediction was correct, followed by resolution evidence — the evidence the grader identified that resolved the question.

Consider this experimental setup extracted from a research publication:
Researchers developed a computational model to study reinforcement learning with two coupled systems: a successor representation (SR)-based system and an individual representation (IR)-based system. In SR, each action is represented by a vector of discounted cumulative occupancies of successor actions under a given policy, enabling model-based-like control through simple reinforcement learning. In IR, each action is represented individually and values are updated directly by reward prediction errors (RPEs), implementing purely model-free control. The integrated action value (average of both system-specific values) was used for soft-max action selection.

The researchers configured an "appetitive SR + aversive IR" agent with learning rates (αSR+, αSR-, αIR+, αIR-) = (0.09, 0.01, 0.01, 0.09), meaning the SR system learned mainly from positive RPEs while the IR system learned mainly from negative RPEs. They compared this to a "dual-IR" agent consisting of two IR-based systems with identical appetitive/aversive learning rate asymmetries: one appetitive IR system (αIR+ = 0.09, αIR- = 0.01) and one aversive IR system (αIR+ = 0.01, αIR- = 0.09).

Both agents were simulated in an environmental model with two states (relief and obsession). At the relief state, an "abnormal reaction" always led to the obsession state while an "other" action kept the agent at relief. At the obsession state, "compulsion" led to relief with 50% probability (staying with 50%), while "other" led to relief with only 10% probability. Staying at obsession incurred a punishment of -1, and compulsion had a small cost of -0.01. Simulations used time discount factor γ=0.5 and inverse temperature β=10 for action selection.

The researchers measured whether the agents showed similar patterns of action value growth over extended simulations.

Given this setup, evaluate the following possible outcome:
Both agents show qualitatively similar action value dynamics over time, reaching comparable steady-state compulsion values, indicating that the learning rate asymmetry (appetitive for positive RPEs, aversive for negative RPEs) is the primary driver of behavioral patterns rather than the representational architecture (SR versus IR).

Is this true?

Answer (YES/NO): NO